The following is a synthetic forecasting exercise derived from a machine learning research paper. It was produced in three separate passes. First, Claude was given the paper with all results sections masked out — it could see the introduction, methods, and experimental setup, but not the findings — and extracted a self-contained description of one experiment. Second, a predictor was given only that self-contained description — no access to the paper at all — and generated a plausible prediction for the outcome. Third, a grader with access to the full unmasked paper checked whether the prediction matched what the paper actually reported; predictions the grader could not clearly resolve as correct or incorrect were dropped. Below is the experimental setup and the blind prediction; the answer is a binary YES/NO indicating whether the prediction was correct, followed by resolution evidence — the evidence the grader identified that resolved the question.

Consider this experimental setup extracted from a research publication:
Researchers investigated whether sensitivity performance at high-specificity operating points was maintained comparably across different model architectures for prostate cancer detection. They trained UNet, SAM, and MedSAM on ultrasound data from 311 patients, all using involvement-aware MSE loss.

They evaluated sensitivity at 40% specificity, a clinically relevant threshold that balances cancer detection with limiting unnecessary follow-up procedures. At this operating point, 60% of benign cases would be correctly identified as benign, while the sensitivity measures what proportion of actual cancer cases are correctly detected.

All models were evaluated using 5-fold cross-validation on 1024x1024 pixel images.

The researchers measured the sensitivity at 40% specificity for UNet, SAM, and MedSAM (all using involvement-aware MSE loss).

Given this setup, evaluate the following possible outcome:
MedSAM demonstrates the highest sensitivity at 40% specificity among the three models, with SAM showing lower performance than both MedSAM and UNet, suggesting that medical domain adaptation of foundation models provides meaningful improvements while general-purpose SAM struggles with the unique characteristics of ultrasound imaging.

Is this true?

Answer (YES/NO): NO